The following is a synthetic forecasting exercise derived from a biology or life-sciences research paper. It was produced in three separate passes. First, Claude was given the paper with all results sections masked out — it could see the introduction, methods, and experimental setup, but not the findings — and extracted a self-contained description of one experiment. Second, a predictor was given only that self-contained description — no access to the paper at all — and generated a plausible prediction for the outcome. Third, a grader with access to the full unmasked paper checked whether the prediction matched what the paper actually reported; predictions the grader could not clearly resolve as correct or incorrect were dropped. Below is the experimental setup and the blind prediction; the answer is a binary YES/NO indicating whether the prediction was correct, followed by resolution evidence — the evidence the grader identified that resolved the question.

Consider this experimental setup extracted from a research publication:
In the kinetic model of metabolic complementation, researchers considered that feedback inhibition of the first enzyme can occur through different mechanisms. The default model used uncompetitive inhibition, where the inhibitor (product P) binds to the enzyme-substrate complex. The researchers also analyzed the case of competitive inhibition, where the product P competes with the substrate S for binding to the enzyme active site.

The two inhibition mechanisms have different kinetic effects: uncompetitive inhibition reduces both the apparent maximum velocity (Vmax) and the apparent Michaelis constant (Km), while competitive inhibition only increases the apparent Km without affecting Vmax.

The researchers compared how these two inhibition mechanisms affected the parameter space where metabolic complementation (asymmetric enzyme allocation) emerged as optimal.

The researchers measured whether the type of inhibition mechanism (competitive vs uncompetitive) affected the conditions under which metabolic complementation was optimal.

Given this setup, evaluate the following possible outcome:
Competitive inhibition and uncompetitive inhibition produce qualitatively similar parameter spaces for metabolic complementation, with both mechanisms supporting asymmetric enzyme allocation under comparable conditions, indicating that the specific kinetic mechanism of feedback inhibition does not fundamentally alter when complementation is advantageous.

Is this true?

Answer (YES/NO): YES